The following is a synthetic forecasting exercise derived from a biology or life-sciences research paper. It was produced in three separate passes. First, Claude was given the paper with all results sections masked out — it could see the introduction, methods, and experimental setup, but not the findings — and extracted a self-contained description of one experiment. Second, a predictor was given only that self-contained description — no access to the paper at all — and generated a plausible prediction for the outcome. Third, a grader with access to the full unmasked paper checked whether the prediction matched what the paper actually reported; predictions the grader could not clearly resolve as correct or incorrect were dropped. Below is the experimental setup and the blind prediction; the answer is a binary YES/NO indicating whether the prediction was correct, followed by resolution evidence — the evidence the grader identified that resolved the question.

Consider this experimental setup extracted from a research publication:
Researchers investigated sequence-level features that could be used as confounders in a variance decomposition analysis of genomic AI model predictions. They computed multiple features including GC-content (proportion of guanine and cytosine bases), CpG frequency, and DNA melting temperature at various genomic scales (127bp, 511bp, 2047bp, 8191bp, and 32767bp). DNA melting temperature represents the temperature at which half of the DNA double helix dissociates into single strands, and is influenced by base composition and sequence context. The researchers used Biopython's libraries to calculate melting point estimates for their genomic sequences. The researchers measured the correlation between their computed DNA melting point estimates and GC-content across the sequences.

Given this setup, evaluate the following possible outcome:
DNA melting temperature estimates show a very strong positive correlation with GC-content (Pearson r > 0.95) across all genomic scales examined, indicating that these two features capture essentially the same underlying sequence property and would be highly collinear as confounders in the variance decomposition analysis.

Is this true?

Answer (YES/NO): YES